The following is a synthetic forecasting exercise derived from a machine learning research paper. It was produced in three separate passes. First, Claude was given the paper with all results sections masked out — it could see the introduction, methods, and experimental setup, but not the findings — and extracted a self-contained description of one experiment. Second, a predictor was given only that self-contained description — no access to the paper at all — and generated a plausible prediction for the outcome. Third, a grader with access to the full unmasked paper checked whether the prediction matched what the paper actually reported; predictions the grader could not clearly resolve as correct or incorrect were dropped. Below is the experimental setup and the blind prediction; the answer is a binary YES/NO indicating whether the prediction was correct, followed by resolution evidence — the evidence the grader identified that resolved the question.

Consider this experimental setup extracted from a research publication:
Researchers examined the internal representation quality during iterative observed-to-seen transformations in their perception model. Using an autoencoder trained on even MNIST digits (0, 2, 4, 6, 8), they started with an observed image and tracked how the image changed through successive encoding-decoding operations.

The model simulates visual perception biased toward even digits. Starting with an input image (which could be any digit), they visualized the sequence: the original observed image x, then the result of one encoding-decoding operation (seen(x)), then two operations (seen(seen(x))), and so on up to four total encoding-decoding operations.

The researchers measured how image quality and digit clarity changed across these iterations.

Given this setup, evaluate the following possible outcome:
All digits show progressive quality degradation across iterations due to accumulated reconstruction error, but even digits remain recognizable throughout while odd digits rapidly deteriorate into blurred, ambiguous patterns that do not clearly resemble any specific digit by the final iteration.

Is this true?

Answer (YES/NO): NO